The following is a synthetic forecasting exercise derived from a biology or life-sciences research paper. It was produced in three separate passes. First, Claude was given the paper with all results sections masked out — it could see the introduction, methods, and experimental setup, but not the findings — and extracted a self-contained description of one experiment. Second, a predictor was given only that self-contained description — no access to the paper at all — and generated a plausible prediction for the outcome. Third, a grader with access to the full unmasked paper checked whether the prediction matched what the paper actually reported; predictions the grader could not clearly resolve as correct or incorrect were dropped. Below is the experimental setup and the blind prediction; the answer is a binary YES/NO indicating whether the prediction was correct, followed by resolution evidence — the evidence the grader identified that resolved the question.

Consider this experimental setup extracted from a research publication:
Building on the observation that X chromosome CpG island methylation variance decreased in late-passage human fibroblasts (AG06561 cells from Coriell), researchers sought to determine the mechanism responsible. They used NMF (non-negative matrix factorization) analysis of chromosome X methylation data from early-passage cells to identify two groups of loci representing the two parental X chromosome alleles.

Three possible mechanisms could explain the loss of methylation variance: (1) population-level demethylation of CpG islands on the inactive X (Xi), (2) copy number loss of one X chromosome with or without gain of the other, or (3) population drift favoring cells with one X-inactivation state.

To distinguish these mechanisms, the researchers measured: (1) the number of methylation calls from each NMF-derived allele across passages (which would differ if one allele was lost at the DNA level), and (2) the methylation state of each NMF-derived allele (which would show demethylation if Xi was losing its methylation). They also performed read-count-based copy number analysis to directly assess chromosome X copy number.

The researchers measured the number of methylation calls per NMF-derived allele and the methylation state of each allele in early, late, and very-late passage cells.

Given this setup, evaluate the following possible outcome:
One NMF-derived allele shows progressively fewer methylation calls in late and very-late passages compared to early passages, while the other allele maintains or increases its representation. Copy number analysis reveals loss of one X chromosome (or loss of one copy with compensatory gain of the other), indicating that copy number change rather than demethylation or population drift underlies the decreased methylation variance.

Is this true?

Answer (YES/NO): NO